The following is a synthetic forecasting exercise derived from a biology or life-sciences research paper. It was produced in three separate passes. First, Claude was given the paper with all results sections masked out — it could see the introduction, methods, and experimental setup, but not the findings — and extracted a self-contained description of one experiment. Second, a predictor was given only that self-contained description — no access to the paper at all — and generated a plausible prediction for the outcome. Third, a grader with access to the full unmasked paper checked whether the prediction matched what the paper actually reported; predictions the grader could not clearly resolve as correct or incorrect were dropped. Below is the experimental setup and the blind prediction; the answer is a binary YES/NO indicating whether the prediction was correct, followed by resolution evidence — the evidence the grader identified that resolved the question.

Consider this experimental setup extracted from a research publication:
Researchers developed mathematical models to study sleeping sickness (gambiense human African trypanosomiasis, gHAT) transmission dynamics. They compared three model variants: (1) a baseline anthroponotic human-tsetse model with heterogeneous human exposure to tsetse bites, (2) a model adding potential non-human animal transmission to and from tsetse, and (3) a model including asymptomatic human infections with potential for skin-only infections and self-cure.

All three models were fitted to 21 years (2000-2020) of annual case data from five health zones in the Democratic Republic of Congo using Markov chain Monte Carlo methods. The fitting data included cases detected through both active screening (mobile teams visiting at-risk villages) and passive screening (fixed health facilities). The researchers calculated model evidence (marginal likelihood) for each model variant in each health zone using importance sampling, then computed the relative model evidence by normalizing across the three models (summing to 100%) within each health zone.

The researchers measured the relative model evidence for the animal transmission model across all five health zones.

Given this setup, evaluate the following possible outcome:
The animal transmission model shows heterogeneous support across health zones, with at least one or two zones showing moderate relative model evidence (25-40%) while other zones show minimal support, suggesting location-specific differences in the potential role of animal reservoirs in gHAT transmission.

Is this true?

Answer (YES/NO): NO